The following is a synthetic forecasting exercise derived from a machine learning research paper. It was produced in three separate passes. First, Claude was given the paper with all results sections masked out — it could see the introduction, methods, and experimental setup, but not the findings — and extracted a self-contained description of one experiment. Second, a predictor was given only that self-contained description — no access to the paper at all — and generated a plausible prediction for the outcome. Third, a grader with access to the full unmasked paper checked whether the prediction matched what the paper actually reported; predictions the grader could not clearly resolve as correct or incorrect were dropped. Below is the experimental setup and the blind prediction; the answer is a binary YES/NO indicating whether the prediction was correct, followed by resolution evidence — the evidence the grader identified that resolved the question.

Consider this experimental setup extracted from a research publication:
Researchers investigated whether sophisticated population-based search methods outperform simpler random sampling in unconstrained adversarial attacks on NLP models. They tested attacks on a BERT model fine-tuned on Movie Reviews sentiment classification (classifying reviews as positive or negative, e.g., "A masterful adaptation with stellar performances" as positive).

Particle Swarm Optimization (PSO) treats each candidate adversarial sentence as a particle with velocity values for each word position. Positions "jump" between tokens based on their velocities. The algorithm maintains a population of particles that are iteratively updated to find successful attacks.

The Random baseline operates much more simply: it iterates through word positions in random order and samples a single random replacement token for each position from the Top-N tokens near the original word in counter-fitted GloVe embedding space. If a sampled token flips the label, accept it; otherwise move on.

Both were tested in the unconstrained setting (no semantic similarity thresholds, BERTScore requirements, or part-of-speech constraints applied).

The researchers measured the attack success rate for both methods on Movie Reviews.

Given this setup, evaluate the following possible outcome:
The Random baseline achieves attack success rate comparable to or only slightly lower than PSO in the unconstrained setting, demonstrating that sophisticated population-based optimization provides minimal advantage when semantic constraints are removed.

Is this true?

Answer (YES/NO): NO